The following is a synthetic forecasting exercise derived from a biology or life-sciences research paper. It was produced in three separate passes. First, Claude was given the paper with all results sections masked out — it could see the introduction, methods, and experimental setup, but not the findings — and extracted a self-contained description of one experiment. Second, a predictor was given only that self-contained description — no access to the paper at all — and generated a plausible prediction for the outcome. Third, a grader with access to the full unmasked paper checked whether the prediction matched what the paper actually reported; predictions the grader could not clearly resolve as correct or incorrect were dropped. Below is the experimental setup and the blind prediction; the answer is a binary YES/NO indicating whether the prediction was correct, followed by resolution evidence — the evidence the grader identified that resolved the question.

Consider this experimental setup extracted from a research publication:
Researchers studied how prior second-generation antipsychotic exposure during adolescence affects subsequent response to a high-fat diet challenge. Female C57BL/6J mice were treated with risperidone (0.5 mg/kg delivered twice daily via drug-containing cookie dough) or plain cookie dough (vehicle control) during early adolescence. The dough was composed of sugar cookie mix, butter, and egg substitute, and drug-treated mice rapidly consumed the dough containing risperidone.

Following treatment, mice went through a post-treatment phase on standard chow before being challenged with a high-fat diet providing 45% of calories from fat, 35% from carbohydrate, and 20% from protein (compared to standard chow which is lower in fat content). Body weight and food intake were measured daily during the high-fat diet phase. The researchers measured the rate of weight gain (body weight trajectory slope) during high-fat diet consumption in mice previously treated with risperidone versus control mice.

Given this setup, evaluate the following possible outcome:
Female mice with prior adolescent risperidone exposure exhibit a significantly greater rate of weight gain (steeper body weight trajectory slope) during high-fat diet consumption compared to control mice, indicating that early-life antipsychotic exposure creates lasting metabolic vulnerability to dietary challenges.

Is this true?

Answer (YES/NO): NO